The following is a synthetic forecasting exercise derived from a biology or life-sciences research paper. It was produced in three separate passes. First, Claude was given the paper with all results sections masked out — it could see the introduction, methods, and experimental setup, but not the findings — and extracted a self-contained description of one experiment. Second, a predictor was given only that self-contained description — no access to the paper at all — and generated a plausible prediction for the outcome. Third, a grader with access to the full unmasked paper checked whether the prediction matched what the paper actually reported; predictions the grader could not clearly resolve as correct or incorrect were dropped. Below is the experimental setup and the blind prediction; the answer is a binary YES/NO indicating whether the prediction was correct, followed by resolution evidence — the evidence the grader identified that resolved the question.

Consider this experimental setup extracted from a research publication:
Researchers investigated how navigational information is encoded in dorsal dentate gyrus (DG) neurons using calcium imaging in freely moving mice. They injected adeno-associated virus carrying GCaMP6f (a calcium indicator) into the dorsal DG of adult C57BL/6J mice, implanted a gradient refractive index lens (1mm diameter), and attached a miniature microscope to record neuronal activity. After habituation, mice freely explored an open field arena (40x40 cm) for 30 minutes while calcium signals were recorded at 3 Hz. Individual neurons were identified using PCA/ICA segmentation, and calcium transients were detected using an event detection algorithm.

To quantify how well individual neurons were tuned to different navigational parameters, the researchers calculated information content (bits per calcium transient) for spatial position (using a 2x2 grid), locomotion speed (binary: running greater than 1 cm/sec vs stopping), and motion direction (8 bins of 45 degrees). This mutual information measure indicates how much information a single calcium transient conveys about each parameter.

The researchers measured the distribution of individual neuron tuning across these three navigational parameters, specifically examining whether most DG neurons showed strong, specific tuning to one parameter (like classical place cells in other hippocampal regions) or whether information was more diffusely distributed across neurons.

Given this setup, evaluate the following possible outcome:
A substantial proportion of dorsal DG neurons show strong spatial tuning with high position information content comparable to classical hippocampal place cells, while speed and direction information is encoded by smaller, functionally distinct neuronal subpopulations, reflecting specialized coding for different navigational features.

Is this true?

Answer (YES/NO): NO